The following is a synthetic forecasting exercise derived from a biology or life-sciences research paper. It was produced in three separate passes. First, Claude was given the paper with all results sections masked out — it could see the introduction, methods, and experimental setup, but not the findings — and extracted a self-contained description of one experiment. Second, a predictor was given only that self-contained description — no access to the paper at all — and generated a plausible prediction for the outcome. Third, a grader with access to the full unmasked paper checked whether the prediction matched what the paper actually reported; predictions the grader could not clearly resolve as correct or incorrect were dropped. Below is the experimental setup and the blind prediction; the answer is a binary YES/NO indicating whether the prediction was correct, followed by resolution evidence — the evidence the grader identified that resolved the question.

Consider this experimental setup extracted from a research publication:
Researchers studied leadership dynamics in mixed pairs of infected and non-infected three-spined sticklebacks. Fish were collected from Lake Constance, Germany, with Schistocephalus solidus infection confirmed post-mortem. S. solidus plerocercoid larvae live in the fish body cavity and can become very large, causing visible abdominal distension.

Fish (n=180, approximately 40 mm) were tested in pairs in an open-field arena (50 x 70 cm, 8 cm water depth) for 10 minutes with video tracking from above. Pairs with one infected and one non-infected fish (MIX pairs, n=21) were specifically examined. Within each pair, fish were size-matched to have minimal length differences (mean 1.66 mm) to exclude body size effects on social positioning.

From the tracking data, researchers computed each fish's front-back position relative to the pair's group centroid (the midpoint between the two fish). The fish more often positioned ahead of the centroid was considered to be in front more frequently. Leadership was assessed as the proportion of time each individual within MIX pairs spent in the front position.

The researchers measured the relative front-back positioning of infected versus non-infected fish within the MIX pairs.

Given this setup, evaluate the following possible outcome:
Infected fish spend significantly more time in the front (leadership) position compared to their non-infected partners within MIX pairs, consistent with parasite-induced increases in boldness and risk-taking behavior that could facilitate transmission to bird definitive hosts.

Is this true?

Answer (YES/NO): NO